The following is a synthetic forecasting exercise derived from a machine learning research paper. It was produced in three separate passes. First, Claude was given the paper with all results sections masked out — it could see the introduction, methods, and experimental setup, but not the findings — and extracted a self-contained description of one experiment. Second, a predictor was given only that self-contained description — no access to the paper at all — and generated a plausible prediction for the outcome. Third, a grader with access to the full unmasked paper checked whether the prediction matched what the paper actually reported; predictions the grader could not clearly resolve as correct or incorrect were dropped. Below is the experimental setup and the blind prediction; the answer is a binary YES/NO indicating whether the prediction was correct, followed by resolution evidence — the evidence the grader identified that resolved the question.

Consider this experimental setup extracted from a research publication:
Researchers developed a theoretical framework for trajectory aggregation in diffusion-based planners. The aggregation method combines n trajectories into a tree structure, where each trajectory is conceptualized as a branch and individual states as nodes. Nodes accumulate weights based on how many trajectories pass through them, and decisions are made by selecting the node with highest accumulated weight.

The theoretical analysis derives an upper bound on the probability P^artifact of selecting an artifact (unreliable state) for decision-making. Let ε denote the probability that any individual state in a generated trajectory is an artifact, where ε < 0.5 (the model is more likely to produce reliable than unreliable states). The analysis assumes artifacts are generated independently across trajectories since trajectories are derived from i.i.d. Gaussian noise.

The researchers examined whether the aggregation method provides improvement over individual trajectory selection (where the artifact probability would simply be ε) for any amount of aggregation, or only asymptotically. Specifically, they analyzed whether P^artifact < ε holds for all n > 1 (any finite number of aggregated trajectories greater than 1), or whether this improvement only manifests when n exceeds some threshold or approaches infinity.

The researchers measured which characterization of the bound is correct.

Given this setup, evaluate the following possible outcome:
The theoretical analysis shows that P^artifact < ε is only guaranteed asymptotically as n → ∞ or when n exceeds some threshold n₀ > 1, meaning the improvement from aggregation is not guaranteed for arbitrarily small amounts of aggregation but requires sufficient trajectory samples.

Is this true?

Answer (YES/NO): NO